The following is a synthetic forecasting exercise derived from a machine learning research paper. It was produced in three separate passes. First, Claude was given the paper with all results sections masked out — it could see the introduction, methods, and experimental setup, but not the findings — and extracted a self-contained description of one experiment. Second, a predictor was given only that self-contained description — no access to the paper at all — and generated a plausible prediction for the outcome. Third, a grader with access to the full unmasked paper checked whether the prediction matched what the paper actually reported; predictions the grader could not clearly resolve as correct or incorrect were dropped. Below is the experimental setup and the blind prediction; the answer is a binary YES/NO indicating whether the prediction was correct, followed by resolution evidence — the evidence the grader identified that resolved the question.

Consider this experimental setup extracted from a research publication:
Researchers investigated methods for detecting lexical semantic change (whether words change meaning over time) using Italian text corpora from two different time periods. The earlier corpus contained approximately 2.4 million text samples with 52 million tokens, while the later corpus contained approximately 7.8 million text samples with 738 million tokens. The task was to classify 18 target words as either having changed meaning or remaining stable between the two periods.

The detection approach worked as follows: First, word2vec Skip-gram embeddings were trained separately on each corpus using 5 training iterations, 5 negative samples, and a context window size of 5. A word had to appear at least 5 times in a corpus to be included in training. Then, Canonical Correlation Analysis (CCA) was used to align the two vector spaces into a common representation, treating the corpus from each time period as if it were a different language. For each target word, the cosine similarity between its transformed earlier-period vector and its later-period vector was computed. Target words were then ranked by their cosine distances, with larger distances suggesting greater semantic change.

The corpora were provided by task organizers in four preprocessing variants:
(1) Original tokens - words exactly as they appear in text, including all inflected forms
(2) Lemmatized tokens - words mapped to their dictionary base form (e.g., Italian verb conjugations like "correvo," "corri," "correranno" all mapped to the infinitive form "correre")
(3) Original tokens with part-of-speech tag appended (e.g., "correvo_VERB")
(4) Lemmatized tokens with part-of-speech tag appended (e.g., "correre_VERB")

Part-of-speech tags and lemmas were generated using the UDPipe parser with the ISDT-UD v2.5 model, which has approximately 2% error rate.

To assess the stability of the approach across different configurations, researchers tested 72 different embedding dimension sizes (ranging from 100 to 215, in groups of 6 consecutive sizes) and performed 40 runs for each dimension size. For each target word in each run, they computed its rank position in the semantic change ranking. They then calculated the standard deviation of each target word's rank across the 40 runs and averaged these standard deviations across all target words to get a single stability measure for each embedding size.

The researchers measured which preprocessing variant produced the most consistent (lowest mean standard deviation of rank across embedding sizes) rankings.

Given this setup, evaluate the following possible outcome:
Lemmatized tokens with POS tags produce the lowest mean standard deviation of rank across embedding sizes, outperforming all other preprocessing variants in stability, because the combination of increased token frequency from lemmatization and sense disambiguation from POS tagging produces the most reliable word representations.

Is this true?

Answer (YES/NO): NO